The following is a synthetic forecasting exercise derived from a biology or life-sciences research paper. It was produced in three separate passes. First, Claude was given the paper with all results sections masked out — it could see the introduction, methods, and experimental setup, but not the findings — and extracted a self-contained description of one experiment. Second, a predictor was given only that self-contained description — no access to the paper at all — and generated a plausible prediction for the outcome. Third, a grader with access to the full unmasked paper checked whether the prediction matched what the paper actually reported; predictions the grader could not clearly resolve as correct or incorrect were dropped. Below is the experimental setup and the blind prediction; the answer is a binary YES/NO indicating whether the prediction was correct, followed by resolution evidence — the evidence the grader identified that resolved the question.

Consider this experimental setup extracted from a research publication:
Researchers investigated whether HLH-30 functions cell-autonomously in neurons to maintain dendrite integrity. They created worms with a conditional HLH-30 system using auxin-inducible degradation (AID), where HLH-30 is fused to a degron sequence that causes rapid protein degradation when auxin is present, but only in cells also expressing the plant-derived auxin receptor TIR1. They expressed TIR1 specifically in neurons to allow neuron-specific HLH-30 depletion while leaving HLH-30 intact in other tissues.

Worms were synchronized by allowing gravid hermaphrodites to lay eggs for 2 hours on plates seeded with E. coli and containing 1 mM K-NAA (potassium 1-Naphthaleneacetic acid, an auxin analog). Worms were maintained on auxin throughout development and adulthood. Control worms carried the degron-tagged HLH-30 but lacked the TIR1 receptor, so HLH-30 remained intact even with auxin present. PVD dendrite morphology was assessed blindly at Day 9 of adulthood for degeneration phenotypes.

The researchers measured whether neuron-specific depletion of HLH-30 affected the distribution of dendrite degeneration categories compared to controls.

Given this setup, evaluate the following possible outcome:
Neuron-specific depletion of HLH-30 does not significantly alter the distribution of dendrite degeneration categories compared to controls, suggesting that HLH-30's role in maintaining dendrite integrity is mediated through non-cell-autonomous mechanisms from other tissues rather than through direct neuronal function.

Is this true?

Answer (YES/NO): NO